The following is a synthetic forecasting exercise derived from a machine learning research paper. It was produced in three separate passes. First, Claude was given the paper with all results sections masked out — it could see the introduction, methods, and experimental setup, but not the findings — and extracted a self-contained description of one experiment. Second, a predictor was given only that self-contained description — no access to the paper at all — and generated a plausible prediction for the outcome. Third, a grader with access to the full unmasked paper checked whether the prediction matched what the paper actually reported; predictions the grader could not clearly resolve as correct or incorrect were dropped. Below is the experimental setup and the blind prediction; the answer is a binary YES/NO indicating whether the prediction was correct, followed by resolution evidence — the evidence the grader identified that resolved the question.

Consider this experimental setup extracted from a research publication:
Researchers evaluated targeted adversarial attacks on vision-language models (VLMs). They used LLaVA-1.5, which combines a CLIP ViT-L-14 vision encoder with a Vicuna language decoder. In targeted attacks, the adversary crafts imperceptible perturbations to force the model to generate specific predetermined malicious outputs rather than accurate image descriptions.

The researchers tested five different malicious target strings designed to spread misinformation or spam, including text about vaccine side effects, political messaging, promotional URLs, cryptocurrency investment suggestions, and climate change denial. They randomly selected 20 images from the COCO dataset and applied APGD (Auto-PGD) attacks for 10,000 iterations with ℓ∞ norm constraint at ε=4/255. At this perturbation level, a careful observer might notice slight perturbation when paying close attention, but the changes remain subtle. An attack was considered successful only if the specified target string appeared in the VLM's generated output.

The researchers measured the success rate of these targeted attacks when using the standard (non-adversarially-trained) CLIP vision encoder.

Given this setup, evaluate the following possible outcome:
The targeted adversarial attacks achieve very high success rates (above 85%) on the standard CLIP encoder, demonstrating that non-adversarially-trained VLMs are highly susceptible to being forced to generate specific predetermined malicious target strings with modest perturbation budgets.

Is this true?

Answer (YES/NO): YES